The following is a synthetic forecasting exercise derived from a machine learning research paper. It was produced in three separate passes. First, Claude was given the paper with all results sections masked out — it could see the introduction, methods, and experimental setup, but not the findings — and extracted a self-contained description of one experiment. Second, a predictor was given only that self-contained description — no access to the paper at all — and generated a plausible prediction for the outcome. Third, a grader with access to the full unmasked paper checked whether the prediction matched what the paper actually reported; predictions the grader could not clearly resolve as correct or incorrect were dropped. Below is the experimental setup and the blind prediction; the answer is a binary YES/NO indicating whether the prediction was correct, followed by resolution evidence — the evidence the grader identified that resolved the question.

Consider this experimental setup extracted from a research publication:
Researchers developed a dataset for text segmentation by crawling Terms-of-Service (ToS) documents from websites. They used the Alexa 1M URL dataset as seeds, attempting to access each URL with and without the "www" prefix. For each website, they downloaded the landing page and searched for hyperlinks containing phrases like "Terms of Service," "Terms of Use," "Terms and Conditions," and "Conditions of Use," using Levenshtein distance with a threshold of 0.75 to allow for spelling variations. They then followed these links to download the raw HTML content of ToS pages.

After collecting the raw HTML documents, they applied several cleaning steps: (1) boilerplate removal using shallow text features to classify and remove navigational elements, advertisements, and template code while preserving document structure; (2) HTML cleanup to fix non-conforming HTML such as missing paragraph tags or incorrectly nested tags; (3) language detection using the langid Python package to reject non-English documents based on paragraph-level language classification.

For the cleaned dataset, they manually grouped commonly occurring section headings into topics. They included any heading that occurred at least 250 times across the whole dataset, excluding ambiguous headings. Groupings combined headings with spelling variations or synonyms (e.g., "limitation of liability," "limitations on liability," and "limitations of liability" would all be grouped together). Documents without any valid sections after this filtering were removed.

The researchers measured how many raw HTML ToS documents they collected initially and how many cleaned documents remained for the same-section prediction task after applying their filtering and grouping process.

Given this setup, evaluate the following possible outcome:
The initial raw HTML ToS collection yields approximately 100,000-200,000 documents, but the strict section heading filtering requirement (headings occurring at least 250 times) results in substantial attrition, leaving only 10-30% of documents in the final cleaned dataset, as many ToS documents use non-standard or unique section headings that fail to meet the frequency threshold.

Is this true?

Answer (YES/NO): NO